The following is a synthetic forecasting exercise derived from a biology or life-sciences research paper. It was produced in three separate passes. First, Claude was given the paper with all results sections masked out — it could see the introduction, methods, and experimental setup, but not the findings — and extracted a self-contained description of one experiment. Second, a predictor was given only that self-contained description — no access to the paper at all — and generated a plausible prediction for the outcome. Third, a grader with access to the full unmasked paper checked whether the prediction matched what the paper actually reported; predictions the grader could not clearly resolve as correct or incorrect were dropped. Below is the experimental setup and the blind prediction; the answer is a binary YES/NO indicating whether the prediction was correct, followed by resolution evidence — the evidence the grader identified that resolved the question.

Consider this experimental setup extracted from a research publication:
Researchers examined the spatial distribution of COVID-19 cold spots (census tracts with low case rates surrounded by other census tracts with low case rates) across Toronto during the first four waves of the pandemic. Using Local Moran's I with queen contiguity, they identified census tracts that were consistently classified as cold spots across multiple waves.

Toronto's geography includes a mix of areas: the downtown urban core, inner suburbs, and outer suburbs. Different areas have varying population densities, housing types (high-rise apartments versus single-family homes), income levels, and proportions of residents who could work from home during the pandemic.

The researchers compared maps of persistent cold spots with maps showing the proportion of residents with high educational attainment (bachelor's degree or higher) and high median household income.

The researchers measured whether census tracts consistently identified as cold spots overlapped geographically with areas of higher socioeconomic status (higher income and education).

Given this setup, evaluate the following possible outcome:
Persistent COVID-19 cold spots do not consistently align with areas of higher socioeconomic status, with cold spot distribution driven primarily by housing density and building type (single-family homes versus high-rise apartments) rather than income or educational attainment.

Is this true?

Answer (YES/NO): NO